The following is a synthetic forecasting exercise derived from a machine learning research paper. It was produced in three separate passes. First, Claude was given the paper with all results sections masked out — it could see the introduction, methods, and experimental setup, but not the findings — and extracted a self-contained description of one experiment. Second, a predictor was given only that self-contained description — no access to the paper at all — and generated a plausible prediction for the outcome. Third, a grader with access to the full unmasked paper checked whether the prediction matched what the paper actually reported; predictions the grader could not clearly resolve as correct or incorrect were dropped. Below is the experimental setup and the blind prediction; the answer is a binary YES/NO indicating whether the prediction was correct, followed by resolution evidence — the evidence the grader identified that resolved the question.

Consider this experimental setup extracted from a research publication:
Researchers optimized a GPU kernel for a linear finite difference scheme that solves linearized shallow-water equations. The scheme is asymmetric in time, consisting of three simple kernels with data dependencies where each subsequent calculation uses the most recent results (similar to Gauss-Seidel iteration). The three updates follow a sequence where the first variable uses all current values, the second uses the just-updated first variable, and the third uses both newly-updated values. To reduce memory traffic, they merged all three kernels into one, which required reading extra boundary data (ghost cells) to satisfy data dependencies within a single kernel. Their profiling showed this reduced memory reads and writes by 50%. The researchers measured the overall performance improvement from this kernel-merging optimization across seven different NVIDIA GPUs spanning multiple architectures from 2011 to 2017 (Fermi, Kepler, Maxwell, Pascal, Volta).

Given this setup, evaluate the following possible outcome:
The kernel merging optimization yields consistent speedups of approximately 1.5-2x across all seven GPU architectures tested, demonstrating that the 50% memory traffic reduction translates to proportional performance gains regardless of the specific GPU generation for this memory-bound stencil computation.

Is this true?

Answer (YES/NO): NO